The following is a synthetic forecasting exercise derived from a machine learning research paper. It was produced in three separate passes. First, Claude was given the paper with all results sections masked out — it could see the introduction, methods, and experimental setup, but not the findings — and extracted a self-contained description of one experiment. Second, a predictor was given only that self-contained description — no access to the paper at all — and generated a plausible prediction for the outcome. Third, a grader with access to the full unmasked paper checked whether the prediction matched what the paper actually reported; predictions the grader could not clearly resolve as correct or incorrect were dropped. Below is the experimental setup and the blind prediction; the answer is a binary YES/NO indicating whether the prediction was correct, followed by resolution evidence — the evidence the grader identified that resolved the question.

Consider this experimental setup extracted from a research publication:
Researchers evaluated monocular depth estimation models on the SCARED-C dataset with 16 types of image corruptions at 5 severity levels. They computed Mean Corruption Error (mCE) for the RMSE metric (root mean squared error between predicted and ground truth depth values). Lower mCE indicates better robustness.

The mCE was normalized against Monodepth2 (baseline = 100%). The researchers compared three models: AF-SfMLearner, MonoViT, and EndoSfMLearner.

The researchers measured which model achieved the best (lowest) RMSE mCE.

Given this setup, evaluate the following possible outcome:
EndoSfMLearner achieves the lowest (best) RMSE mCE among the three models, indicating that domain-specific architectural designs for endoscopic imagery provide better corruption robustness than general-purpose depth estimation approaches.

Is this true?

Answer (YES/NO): NO